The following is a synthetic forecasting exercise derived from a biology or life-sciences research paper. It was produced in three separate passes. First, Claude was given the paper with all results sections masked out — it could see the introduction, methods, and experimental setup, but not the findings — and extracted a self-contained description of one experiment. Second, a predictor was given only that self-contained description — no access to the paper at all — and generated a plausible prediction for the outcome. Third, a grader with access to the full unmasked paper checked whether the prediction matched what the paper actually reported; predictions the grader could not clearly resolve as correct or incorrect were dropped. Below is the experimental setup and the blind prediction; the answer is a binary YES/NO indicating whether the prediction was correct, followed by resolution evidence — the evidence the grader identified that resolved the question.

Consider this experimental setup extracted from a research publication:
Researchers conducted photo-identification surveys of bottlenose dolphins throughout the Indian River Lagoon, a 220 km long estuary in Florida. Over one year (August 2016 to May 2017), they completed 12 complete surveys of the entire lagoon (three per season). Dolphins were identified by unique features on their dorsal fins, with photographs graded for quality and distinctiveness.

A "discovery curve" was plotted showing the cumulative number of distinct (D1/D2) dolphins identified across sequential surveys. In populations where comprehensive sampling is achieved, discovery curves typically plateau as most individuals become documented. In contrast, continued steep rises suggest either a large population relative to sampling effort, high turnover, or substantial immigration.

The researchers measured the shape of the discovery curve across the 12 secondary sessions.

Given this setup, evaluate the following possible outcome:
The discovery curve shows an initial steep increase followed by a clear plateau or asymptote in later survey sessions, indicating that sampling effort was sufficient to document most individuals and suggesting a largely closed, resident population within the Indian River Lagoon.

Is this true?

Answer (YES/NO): NO